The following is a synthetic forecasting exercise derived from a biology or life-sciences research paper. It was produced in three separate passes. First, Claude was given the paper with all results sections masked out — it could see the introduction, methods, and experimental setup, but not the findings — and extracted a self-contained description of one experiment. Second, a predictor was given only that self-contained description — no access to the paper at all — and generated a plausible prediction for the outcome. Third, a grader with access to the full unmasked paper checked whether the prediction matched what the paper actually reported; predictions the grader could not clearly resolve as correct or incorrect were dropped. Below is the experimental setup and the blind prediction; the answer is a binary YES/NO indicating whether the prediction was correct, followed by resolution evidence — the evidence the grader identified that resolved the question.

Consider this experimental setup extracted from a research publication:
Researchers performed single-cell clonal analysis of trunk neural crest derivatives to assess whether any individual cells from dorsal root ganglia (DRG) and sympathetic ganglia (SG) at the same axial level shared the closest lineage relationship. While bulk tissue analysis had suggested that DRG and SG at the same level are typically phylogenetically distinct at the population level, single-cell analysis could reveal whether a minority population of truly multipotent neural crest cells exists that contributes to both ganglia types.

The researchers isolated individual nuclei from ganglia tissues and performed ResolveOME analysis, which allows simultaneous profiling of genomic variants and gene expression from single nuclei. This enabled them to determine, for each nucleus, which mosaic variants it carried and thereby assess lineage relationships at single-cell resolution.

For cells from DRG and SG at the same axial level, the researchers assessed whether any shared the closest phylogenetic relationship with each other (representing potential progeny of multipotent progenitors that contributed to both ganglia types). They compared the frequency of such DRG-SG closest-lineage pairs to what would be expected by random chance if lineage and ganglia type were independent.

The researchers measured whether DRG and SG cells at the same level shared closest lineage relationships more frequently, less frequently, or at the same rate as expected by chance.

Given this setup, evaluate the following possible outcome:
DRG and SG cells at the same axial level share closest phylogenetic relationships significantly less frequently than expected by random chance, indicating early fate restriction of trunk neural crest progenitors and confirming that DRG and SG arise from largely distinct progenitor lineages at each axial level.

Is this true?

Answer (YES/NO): YES